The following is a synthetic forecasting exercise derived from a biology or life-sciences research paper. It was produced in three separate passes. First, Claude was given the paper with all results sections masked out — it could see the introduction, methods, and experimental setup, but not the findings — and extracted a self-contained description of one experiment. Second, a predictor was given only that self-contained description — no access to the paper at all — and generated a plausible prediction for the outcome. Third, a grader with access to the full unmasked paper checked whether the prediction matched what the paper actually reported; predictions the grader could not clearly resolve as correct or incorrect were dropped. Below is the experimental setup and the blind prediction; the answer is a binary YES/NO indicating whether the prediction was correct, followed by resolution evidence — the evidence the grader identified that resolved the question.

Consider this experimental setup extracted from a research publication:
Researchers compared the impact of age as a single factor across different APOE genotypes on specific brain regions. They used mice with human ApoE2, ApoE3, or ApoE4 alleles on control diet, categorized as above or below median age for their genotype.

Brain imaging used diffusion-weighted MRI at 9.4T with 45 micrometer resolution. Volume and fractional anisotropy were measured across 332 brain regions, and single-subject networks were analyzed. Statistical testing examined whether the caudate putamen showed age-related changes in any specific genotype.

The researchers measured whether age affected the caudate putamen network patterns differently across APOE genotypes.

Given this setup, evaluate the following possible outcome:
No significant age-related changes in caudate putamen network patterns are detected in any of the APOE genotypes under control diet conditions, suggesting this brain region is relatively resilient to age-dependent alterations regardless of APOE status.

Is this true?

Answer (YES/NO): NO